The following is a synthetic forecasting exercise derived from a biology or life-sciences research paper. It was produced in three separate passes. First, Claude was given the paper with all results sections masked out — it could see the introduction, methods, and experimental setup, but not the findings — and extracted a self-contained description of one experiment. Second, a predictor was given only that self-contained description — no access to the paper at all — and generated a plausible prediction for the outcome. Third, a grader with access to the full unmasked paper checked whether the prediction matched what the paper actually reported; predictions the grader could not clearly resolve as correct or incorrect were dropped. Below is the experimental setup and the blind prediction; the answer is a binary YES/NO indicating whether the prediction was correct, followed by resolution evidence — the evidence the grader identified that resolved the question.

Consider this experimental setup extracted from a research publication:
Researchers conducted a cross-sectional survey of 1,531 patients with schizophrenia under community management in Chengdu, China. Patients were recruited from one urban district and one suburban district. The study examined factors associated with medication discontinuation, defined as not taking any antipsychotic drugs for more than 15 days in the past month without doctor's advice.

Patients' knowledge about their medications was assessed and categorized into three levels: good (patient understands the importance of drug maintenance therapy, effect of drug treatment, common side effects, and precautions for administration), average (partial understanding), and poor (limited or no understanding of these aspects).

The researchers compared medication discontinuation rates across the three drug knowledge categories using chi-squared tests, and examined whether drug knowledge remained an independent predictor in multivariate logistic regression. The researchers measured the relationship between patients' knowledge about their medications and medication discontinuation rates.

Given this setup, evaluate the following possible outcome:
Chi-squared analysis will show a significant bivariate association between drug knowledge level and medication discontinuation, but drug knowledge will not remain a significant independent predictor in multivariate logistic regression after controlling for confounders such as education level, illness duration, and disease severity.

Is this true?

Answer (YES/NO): YES